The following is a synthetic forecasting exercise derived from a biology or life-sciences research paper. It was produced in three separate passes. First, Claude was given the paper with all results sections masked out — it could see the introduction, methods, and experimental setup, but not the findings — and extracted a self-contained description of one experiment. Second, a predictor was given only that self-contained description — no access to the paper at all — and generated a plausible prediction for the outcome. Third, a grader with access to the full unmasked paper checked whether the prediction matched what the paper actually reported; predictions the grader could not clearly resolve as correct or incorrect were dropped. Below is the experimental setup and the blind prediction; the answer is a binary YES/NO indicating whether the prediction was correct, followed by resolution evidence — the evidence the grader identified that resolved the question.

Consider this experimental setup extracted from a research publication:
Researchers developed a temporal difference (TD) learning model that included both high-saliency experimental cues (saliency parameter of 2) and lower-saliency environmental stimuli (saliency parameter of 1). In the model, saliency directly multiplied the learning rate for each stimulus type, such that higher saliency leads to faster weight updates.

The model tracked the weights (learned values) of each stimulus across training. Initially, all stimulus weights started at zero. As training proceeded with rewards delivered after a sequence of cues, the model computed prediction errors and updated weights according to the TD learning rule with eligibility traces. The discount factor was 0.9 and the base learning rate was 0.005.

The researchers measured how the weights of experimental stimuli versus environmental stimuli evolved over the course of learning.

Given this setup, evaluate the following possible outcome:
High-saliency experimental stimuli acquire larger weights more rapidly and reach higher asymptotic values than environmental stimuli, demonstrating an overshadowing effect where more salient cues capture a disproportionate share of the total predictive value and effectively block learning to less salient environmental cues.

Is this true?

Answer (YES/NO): YES